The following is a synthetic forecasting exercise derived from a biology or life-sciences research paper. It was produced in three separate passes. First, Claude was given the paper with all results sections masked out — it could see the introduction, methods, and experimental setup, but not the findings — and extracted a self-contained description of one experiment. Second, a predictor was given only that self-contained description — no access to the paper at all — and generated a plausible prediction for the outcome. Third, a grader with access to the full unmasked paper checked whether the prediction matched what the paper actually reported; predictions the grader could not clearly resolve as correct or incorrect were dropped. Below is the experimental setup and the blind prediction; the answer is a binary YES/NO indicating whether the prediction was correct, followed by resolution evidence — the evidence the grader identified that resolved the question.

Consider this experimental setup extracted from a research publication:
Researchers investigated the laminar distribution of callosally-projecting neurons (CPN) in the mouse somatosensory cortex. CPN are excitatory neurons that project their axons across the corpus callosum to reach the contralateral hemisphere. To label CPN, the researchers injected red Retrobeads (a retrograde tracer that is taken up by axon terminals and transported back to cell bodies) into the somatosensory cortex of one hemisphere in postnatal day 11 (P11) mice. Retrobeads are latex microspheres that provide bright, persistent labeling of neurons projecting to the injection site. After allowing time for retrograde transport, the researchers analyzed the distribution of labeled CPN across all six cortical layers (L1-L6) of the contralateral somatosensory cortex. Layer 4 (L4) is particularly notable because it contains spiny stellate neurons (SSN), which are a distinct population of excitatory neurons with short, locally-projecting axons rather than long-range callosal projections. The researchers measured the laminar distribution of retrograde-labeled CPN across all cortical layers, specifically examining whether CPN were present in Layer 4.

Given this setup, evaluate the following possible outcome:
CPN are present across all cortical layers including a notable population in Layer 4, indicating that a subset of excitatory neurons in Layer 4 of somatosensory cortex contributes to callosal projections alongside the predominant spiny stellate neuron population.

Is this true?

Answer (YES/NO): NO